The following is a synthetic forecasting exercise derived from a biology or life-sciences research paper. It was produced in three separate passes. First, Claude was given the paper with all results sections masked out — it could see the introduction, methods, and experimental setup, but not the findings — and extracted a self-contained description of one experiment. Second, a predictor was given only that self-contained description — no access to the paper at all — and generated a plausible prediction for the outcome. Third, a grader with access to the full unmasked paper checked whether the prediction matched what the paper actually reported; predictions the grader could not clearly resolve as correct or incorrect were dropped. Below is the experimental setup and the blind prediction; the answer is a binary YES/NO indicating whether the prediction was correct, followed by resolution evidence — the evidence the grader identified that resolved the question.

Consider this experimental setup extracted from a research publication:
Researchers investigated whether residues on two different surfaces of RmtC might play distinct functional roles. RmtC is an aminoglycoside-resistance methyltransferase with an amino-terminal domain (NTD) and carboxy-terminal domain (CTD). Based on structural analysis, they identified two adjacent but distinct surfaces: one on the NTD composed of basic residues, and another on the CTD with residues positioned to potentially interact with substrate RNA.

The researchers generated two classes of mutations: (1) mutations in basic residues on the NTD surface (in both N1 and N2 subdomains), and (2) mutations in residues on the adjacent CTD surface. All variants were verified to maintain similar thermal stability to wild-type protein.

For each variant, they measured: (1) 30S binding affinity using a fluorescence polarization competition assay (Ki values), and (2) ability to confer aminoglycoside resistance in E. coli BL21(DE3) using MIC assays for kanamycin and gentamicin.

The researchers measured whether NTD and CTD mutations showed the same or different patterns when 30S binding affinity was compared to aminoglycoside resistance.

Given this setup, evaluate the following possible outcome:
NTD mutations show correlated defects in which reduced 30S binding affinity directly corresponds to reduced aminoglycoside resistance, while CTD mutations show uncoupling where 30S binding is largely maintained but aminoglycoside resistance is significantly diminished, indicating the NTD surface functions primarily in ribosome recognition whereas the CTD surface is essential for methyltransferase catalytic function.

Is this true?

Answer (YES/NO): YES